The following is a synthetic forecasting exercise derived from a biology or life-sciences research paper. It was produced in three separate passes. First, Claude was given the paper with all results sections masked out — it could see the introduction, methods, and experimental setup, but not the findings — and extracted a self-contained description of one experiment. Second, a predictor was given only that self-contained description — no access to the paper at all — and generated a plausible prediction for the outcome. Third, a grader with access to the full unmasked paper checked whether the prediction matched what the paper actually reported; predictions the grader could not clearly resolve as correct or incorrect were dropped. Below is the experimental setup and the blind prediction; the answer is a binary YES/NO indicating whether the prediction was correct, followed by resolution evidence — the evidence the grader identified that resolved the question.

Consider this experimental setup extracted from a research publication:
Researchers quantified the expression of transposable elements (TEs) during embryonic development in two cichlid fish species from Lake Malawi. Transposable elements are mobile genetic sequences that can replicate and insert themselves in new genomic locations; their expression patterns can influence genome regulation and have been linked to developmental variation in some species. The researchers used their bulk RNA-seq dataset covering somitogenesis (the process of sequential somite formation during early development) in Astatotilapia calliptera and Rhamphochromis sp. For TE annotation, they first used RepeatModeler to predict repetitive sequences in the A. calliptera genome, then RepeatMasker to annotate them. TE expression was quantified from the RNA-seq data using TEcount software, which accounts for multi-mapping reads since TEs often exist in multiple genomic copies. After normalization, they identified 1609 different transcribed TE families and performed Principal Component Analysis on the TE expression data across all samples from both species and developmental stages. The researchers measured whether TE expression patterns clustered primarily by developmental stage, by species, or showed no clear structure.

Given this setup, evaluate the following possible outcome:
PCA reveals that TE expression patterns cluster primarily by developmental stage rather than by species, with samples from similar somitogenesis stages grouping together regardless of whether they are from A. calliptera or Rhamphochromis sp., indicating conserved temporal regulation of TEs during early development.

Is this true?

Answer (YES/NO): NO